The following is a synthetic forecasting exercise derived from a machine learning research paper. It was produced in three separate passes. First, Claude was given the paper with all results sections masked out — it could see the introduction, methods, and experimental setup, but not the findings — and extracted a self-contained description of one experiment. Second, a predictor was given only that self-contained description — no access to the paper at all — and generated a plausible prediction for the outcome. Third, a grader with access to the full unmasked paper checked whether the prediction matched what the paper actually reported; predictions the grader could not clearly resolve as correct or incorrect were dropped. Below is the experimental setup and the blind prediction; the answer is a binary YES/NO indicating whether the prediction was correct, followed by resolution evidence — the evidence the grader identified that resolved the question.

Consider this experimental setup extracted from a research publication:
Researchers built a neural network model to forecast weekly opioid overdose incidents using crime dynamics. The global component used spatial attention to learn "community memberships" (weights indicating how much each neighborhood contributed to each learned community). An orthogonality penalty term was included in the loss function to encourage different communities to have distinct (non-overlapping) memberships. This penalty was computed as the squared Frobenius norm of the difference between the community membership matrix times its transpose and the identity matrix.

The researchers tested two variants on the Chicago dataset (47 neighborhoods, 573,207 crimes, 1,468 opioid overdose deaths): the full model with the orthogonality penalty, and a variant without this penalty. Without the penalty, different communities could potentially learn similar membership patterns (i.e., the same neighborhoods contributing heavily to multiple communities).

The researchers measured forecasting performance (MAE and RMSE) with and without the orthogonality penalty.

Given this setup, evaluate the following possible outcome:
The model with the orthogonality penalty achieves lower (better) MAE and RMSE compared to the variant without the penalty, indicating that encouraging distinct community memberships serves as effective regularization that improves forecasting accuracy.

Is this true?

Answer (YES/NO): YES